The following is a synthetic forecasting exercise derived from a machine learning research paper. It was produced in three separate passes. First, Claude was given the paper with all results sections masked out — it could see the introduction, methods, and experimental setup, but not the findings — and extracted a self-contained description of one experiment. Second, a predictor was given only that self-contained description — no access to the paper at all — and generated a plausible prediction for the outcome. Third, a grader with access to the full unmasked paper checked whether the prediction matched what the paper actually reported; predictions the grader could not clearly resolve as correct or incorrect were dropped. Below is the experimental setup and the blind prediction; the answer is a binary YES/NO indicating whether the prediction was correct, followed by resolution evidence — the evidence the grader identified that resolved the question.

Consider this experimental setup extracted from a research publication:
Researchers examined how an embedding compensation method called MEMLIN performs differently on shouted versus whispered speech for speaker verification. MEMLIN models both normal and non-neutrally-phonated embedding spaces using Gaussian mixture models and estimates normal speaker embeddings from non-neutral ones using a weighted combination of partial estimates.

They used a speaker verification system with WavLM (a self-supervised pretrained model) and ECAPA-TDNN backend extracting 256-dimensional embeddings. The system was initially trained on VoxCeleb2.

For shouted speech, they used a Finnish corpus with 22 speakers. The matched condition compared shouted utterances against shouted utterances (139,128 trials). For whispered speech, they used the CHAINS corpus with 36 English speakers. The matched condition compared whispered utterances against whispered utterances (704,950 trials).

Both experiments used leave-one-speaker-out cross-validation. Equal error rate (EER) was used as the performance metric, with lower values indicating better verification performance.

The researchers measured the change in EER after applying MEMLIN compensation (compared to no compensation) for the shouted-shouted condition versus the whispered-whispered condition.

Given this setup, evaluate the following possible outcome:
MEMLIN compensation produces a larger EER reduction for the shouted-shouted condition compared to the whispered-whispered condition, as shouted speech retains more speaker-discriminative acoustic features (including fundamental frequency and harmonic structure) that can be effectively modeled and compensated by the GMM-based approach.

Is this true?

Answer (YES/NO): NO